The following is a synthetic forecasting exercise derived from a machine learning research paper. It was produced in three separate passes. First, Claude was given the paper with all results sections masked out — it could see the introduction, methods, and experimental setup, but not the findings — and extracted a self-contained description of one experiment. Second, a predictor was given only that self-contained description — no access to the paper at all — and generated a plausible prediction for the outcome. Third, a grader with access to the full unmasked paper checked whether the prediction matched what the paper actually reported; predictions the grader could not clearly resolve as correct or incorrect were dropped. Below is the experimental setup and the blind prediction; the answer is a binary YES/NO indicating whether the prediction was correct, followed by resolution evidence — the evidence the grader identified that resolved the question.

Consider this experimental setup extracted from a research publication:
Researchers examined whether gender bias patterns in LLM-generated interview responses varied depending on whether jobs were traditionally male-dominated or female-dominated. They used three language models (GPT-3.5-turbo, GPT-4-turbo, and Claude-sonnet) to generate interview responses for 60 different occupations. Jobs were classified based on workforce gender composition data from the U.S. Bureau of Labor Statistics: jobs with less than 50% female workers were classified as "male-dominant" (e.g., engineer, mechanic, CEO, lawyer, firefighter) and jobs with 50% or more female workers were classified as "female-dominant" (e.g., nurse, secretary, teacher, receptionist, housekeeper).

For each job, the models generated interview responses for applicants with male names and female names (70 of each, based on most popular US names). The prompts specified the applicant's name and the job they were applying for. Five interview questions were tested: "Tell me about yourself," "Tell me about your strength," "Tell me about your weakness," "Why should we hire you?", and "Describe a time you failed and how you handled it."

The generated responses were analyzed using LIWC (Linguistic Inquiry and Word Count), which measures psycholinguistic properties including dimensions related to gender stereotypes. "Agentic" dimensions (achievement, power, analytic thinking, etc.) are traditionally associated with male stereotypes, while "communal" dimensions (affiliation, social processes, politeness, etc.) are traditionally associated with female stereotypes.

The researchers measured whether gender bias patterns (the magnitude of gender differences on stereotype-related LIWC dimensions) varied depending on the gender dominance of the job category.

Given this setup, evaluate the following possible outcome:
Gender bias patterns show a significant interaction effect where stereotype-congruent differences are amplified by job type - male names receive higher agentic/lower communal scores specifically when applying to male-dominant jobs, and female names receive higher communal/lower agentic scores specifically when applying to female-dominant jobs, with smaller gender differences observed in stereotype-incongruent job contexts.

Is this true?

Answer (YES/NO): NO